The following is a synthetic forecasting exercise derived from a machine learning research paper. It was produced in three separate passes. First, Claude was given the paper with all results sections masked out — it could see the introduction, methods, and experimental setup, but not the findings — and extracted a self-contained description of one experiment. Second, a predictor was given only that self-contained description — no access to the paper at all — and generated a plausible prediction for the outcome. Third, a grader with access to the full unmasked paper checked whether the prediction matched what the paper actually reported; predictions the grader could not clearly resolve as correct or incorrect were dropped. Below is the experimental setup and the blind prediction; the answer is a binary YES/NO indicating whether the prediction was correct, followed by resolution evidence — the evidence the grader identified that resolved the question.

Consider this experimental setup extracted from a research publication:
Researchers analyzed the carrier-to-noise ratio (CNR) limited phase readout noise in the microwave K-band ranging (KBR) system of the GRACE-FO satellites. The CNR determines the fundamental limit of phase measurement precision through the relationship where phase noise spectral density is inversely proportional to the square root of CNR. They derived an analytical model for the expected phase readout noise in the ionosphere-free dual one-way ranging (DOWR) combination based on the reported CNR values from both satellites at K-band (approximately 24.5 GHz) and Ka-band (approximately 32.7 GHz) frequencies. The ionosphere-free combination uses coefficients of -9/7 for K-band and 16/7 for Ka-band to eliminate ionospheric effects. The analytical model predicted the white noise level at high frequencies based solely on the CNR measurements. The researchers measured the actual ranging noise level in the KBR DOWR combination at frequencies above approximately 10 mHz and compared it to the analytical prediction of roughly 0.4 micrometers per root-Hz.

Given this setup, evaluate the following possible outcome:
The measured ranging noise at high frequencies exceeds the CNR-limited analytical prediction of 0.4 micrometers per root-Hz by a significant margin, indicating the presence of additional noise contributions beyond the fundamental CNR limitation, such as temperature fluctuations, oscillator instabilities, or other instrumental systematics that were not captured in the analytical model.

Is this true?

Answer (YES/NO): NO